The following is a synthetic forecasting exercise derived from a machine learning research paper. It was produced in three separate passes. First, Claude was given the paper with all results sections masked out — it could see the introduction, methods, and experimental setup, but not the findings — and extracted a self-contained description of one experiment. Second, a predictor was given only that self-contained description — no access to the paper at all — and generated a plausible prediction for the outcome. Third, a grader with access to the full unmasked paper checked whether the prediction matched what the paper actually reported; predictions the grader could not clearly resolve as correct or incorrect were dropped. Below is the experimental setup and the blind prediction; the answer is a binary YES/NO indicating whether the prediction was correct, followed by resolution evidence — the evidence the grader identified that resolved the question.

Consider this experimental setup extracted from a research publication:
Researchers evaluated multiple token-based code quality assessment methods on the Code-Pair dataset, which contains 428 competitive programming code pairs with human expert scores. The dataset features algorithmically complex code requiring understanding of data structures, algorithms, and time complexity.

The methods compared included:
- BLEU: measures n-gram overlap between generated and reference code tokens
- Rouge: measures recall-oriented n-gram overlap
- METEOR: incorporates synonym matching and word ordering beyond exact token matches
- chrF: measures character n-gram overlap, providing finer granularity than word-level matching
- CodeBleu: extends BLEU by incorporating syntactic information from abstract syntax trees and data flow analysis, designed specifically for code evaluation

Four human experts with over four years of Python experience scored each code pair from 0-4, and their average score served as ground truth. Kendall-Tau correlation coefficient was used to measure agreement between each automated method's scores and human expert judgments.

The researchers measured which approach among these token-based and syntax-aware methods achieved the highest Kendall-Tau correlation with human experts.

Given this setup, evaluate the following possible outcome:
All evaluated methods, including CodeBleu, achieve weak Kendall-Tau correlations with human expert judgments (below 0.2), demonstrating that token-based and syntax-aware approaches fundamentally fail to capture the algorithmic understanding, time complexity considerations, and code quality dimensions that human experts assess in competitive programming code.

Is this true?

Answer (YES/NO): NO